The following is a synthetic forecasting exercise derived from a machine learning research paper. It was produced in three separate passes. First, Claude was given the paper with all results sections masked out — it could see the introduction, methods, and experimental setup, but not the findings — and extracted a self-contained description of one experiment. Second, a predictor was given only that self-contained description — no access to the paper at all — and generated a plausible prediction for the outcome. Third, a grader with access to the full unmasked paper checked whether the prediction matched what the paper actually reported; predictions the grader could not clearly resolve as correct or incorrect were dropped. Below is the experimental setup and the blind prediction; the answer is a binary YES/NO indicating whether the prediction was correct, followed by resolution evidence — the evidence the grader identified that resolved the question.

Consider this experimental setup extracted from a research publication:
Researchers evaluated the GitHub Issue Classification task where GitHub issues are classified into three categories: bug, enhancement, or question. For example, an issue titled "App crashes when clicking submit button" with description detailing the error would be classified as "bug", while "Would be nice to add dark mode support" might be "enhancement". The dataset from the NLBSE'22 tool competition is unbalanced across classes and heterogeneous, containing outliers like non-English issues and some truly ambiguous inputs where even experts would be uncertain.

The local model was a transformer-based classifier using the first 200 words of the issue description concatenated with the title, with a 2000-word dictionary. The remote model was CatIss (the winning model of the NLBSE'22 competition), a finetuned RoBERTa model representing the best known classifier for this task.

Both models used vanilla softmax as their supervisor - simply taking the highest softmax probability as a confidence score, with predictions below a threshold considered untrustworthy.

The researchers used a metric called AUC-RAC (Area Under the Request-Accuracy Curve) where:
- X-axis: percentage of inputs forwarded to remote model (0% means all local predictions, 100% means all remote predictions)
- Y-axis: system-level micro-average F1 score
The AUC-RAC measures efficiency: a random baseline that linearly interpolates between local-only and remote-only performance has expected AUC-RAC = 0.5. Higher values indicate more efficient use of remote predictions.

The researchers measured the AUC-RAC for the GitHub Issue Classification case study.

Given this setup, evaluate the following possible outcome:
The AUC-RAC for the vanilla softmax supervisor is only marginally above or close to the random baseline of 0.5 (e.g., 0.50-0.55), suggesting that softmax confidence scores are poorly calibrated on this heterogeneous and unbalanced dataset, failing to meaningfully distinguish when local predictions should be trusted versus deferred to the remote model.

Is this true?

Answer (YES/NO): NO